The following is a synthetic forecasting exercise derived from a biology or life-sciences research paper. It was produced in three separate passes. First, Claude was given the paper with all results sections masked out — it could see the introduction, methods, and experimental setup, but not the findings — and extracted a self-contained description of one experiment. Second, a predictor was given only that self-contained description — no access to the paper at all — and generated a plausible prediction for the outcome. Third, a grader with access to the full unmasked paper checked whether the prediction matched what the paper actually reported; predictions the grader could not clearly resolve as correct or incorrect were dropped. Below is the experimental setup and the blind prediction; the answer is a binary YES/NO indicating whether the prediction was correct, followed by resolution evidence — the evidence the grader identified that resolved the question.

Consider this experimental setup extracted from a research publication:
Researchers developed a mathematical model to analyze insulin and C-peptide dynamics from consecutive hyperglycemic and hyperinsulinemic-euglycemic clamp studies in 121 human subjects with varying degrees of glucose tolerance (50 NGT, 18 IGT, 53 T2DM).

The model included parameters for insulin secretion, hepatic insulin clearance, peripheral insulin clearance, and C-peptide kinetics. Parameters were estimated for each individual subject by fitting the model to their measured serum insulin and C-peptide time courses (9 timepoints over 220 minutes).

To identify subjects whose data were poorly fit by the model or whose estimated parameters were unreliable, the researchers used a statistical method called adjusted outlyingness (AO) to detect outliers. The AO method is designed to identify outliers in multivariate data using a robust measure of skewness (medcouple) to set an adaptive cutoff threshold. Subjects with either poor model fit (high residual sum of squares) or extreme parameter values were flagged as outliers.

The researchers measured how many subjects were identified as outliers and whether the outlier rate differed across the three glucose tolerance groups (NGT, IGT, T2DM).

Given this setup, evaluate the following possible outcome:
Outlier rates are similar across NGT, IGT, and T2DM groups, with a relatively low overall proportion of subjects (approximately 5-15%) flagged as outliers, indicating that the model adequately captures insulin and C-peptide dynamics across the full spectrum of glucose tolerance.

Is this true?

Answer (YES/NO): NO